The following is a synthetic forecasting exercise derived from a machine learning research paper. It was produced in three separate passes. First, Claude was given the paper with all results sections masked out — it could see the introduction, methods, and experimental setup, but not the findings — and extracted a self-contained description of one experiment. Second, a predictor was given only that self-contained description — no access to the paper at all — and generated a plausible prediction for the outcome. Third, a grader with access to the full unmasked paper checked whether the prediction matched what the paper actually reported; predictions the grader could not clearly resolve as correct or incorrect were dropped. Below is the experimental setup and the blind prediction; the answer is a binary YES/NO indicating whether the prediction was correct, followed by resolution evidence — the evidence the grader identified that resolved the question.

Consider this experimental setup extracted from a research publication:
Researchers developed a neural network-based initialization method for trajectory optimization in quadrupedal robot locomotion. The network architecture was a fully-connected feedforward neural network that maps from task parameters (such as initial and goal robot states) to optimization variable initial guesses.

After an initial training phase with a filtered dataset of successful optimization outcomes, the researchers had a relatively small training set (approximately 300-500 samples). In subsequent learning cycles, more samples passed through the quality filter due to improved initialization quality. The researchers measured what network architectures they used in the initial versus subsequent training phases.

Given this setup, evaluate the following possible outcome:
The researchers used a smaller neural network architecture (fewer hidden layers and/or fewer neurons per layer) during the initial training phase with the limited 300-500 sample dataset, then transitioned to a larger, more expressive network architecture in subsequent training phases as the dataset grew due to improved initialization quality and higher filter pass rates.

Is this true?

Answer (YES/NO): YES